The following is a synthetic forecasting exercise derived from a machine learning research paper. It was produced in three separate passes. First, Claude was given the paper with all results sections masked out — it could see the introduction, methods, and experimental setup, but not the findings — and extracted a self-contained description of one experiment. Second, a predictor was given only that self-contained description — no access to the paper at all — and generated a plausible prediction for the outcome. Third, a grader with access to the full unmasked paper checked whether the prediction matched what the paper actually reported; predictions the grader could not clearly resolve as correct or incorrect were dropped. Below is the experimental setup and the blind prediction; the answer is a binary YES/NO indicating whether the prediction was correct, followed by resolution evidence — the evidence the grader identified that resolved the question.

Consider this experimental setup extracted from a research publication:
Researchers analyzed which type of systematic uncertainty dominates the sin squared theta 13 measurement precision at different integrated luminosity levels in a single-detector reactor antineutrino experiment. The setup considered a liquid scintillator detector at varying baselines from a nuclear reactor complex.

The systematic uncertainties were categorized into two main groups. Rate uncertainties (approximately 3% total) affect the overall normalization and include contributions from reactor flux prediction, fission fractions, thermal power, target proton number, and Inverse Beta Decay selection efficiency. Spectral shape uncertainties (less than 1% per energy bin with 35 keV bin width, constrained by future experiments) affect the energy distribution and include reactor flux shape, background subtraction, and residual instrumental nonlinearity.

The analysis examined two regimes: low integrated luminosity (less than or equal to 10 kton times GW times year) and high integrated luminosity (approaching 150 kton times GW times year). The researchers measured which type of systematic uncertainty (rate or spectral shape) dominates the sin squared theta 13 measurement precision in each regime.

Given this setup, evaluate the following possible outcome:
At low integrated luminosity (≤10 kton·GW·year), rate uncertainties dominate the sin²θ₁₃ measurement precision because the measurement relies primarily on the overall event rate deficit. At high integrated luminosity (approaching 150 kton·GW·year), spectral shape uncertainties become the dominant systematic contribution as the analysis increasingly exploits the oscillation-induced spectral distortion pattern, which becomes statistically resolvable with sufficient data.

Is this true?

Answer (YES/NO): YES